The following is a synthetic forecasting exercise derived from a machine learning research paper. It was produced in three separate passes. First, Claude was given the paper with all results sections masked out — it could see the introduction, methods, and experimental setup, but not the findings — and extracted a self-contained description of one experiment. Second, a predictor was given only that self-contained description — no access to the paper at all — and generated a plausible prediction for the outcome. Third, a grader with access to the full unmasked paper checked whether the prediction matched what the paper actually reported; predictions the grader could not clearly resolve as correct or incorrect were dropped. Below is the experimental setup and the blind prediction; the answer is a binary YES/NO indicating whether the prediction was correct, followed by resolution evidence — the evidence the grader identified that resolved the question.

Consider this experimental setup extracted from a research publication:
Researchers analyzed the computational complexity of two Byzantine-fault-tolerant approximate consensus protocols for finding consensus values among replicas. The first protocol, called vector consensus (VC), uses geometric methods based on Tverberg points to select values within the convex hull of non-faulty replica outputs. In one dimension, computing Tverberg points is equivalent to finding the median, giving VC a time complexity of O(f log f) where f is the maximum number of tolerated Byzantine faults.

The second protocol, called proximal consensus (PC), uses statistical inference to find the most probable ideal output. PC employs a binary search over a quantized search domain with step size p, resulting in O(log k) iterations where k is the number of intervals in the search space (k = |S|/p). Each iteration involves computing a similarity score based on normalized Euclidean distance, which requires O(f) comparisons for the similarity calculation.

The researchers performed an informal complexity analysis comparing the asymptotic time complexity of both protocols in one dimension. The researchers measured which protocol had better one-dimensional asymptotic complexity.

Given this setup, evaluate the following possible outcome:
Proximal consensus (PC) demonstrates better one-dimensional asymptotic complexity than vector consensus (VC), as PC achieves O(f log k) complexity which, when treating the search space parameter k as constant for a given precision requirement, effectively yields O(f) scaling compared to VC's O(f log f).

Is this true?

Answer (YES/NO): NO